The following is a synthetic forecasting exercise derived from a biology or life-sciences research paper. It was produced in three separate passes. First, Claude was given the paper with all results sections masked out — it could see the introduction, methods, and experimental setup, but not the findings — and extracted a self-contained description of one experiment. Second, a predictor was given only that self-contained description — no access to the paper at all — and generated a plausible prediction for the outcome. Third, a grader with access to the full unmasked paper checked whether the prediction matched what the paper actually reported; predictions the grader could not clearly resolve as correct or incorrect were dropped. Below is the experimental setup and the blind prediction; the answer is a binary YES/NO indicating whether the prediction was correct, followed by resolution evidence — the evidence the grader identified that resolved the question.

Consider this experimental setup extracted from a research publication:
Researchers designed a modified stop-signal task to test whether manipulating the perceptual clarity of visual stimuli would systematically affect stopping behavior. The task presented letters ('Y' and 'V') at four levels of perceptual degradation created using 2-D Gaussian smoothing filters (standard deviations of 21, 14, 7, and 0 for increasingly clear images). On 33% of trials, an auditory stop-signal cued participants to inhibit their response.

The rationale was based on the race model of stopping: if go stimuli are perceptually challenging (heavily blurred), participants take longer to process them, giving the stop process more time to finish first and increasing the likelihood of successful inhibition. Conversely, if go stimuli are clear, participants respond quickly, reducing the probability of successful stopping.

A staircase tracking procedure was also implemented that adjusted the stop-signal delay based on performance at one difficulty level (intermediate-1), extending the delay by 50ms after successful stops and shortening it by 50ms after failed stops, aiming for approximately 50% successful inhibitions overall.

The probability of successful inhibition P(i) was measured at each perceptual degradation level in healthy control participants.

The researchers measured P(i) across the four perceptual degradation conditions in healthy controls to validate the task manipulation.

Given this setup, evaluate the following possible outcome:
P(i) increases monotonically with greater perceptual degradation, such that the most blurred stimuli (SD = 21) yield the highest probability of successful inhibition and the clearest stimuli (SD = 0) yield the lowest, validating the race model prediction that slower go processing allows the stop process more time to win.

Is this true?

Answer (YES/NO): YES